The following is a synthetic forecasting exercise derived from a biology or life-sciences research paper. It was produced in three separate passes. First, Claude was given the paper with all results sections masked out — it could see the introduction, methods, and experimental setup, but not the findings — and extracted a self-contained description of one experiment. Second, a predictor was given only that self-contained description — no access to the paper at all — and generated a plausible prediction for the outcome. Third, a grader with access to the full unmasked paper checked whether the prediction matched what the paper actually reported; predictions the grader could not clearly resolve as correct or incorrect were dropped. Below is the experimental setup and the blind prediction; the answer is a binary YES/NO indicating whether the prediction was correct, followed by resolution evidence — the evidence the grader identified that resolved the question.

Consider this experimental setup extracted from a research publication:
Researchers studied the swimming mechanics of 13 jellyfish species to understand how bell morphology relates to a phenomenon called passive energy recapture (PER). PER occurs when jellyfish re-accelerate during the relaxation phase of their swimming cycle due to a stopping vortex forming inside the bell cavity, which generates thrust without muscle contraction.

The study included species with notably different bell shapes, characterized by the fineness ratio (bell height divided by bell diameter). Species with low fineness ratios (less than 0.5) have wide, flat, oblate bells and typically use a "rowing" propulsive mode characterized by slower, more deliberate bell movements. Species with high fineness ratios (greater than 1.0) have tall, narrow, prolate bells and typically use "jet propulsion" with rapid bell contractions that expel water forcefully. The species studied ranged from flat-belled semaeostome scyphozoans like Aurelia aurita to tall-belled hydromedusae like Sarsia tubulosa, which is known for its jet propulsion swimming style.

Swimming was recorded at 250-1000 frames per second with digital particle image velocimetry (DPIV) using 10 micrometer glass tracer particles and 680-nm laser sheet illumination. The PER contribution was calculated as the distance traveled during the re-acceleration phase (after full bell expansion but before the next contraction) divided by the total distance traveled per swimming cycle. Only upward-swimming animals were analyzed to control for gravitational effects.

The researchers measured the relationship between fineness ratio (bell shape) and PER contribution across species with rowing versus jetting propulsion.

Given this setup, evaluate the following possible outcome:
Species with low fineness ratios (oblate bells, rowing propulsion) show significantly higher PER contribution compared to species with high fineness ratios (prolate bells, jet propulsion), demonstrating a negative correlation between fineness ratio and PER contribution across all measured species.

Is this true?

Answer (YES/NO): NO